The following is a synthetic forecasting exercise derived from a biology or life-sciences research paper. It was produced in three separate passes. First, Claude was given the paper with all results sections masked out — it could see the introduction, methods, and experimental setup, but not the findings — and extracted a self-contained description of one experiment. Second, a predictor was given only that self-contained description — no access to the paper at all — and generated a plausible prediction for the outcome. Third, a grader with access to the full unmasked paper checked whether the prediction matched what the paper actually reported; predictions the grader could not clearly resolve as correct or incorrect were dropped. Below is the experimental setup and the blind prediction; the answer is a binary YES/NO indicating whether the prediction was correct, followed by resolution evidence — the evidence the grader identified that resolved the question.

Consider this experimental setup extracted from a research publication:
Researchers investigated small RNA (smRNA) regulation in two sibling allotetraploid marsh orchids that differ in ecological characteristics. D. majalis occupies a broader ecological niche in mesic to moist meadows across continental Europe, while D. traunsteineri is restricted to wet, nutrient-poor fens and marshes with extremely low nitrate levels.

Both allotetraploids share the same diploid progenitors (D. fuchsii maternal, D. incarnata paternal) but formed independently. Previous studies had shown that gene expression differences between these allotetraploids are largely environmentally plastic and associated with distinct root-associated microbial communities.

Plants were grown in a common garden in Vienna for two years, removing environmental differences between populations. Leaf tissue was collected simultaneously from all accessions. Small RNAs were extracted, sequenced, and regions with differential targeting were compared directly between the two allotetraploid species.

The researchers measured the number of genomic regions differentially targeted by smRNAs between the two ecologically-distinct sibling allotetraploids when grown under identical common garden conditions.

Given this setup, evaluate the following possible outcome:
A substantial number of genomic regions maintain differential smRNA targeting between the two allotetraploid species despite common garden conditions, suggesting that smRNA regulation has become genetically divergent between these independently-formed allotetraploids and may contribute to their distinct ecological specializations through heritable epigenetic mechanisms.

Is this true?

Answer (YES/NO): YES